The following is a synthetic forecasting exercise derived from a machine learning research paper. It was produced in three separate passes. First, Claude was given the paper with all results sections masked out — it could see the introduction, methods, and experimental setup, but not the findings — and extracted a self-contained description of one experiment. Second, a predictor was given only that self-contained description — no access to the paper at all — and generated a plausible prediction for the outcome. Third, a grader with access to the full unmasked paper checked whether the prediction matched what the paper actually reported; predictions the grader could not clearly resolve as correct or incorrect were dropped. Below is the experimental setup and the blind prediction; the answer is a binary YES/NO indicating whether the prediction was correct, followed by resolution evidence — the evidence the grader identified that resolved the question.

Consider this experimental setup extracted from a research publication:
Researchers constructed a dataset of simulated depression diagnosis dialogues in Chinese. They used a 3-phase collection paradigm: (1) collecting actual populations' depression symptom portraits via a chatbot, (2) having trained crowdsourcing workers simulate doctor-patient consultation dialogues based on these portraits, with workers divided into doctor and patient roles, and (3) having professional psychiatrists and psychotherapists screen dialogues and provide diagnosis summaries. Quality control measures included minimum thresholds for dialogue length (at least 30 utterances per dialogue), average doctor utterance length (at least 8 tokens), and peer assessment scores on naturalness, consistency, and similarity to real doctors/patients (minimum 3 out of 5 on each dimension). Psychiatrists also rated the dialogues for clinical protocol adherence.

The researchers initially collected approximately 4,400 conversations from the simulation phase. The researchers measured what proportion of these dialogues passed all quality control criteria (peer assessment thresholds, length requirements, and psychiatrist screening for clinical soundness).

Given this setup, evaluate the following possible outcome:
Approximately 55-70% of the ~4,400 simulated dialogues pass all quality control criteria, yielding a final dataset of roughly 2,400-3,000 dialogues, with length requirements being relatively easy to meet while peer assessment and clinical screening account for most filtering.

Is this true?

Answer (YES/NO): NO